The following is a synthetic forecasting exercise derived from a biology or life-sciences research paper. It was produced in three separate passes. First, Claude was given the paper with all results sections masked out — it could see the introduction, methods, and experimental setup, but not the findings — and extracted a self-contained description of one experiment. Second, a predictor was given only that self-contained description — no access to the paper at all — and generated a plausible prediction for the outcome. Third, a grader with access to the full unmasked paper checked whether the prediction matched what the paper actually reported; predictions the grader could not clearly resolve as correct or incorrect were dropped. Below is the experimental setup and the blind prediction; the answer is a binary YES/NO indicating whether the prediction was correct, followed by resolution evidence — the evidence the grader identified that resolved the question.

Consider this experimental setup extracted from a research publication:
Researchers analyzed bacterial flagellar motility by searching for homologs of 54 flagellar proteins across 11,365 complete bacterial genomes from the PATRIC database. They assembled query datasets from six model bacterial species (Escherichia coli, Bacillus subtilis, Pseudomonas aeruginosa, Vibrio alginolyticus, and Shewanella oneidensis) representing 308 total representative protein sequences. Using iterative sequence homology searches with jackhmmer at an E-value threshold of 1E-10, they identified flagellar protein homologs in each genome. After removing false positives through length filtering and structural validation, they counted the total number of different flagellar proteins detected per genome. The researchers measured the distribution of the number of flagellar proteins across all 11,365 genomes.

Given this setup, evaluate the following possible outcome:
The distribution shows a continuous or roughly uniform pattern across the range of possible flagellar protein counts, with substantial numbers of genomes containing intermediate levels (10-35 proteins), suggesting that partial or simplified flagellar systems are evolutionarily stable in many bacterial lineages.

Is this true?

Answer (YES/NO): NO